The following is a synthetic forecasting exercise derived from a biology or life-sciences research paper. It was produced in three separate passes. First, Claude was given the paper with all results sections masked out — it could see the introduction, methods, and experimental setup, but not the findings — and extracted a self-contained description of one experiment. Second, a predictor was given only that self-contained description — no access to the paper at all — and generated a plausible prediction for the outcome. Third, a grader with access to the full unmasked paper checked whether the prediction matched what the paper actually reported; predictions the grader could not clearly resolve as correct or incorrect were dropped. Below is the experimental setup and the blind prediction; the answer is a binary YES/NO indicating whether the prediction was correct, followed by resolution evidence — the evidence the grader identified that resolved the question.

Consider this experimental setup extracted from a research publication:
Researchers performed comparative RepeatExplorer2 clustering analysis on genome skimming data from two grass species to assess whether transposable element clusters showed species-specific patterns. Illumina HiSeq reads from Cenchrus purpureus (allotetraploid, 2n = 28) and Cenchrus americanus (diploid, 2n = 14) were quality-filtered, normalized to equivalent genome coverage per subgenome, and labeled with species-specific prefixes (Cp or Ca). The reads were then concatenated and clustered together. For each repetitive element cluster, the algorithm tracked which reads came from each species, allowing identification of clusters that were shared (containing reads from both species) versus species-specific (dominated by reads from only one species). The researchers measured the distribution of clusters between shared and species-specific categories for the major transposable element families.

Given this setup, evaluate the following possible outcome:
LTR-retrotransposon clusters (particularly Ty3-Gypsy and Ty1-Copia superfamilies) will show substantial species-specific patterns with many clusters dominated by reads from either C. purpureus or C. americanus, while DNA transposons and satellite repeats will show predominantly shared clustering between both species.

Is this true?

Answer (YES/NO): NO